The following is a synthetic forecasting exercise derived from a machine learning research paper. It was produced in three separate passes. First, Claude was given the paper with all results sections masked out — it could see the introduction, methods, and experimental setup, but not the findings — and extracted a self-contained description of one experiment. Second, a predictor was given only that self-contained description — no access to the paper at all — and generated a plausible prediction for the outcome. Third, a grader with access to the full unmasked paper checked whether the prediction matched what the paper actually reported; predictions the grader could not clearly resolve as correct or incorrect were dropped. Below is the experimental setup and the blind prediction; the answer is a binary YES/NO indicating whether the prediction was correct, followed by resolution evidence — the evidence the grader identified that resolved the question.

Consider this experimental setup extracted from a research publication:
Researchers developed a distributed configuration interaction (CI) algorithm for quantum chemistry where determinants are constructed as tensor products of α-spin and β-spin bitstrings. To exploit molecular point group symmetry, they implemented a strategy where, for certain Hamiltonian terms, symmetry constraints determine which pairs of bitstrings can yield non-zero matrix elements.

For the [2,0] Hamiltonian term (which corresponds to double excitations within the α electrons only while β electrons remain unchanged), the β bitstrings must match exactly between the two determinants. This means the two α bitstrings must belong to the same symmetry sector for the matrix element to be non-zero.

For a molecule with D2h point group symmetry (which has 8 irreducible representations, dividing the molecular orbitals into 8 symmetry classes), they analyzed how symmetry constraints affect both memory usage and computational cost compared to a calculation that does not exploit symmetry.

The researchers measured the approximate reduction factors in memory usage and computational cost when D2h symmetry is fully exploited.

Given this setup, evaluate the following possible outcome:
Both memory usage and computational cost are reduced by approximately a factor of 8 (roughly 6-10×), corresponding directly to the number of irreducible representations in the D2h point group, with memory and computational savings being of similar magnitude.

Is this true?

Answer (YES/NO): NO